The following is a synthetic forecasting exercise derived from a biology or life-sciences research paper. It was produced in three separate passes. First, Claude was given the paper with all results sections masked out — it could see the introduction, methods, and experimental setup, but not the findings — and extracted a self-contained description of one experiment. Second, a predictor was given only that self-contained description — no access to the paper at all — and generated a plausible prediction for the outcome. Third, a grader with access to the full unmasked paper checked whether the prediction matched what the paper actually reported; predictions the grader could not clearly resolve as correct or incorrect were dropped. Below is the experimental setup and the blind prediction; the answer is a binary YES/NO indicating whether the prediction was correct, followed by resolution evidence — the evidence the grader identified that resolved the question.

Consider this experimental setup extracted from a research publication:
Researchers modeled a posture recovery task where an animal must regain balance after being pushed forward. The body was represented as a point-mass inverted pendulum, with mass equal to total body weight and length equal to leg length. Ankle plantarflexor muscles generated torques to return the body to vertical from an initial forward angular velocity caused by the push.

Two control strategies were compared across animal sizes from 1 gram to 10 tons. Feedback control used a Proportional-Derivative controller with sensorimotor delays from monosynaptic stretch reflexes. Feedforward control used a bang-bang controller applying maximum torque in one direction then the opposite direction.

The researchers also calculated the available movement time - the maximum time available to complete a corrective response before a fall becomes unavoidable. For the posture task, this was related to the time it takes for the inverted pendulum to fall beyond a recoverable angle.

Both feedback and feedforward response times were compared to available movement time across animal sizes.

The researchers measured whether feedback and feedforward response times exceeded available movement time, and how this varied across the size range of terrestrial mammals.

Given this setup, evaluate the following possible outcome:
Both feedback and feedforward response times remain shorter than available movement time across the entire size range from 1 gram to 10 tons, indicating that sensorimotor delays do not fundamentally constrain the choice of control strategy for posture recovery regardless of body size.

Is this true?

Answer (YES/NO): NO